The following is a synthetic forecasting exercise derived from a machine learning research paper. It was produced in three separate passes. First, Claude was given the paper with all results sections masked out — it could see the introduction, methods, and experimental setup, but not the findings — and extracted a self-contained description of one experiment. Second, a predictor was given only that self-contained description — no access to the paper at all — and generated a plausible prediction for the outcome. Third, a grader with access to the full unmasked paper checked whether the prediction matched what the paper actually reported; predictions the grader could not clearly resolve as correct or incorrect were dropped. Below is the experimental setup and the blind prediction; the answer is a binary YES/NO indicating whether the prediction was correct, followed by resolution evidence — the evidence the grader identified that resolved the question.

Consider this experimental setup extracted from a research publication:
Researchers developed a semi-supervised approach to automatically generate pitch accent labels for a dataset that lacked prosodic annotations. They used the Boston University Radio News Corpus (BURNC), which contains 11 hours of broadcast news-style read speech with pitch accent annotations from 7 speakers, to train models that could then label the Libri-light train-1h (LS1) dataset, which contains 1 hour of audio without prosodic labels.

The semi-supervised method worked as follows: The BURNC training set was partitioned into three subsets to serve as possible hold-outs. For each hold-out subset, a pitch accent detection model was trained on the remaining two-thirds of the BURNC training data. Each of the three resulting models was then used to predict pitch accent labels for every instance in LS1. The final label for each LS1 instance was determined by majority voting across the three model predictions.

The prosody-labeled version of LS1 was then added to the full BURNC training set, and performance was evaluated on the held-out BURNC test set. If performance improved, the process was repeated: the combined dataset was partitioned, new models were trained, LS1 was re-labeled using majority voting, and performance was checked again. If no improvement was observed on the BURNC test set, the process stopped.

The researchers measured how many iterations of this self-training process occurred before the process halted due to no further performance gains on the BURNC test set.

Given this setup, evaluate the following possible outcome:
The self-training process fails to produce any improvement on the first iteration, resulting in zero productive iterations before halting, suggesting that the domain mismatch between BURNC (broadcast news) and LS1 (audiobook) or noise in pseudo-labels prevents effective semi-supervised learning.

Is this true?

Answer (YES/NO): NO